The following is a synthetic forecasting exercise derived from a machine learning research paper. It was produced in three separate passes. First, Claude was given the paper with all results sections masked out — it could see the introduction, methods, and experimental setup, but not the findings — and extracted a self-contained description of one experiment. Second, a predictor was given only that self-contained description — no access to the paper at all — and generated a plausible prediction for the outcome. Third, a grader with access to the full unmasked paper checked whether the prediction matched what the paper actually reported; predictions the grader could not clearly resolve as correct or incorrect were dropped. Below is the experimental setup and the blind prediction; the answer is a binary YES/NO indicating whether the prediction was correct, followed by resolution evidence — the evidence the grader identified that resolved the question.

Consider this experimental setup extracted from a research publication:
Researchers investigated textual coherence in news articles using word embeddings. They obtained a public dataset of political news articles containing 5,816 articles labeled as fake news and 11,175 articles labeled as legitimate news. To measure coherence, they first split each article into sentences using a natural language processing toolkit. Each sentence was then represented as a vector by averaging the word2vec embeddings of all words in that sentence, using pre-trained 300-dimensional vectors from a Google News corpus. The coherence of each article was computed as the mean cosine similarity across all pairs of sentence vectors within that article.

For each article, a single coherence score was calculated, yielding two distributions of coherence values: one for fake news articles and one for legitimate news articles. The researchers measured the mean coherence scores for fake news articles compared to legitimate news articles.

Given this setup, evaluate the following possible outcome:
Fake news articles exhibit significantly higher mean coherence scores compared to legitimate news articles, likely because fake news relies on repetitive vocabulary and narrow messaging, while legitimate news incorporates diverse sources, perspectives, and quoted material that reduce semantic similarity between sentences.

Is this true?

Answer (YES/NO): NO